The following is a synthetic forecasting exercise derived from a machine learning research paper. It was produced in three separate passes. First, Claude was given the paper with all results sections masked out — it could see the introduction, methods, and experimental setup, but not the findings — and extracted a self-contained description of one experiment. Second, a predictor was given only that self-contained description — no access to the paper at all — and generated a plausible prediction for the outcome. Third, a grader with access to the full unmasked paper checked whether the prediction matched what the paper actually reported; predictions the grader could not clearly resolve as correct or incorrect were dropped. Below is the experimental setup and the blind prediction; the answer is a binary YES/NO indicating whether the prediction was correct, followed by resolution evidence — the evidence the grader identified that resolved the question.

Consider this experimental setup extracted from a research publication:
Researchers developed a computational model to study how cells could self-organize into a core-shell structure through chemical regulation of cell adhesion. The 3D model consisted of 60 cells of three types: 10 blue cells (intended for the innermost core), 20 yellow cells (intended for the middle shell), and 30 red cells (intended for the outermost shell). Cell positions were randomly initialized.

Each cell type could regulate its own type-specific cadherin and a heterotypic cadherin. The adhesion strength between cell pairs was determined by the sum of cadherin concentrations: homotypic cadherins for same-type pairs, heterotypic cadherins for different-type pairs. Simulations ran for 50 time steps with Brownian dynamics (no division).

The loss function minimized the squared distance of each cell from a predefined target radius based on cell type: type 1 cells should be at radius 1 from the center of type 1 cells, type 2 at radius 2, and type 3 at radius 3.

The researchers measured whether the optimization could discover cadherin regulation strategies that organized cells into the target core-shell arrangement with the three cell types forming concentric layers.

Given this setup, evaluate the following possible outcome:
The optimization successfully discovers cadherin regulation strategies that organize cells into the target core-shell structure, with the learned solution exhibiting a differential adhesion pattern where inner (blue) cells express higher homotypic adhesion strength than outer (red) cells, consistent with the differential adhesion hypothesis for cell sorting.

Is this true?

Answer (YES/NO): YES